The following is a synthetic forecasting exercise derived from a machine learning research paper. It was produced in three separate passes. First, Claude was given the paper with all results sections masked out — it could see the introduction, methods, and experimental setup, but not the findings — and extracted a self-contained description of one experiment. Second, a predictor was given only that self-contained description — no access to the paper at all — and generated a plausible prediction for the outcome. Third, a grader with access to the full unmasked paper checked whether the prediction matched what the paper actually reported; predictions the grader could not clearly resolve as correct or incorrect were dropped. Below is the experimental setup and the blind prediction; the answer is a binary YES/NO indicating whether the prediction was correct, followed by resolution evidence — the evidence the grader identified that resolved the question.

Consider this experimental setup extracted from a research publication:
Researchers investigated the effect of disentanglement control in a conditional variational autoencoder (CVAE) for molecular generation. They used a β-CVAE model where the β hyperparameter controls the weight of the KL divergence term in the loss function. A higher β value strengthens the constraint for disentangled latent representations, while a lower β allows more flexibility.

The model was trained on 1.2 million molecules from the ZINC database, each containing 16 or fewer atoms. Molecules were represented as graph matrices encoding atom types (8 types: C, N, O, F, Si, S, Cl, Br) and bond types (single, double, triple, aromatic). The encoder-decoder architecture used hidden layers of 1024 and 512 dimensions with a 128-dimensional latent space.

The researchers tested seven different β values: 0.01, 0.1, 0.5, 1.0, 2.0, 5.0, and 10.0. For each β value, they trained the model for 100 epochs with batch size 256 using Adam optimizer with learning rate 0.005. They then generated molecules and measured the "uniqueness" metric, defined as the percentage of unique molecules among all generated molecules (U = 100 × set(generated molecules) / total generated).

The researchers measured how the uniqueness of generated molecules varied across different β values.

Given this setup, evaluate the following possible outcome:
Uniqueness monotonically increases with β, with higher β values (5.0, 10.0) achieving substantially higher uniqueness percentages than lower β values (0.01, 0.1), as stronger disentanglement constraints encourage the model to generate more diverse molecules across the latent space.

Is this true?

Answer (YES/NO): NO